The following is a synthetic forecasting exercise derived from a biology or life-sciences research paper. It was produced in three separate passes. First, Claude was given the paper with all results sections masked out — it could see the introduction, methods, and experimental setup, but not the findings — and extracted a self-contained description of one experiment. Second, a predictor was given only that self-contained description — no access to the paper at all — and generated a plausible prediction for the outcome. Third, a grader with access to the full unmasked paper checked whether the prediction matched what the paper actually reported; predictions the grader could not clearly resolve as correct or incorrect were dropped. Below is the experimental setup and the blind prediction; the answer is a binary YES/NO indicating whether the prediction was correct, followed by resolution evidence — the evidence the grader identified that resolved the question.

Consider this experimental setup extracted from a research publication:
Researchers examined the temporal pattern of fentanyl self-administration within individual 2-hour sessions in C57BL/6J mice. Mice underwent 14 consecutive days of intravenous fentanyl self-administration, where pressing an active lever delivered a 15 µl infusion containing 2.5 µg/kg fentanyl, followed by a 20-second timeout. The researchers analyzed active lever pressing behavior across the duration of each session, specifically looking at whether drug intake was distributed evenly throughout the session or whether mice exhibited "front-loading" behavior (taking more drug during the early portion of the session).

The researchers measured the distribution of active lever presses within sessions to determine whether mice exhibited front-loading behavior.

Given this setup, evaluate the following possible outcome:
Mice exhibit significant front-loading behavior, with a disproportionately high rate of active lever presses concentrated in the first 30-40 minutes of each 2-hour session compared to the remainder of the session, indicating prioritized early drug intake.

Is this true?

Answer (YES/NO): YES